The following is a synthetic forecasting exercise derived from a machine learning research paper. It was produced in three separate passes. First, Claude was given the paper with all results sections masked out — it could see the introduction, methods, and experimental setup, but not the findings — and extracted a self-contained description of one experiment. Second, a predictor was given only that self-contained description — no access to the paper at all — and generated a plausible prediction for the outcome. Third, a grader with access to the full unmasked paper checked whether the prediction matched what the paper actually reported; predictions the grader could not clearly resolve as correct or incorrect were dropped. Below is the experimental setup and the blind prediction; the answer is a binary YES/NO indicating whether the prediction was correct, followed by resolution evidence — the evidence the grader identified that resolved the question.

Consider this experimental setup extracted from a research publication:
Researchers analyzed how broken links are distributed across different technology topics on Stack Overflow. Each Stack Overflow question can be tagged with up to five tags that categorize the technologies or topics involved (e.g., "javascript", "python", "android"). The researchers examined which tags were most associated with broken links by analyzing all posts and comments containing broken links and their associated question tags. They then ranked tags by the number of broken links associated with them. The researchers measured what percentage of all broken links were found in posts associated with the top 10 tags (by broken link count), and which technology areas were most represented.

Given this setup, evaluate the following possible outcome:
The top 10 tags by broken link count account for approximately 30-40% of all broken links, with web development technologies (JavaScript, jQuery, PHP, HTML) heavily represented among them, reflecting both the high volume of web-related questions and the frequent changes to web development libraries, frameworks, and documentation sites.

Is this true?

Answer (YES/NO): NO